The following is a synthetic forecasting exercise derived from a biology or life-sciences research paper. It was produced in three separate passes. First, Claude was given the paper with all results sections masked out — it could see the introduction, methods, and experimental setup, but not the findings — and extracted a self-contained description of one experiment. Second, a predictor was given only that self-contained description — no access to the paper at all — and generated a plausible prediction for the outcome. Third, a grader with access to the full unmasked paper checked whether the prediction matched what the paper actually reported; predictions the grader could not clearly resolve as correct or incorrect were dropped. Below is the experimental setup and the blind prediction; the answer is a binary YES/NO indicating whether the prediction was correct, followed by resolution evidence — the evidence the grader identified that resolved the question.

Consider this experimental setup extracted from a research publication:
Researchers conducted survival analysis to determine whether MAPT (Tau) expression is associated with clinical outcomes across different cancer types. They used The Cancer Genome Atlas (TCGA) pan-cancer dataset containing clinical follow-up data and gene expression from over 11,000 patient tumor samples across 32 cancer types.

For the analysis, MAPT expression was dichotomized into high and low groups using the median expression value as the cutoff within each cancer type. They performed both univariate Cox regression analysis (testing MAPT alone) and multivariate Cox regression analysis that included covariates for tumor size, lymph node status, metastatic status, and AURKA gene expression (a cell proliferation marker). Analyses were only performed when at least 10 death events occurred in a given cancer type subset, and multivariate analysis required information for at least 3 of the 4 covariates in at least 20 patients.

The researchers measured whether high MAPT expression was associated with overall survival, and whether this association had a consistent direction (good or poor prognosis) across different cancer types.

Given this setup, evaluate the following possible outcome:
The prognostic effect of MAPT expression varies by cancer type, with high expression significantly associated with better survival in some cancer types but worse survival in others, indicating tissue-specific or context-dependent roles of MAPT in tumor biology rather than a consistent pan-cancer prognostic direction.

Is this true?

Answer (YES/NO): YES